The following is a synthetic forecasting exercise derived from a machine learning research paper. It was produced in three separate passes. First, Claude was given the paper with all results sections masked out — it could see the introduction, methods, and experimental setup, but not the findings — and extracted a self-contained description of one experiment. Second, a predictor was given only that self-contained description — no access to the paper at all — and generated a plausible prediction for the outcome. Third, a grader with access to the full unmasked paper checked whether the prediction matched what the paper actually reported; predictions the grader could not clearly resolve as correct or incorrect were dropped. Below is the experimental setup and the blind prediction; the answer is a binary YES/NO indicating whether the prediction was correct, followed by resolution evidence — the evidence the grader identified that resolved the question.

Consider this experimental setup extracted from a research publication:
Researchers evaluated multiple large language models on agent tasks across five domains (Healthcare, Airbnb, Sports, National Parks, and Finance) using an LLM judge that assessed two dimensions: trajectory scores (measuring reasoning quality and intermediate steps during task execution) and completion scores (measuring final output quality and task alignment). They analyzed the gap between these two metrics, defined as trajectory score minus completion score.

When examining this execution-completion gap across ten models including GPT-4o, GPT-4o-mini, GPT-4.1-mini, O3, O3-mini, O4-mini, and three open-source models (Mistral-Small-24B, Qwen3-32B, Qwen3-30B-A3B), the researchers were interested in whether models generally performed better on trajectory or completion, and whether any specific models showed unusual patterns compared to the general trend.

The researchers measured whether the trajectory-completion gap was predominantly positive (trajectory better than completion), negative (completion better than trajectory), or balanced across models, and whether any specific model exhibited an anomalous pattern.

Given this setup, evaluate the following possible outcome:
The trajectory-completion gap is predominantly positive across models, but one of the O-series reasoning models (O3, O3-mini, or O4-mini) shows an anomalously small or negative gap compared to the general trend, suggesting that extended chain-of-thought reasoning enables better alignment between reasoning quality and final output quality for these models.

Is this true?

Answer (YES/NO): YES